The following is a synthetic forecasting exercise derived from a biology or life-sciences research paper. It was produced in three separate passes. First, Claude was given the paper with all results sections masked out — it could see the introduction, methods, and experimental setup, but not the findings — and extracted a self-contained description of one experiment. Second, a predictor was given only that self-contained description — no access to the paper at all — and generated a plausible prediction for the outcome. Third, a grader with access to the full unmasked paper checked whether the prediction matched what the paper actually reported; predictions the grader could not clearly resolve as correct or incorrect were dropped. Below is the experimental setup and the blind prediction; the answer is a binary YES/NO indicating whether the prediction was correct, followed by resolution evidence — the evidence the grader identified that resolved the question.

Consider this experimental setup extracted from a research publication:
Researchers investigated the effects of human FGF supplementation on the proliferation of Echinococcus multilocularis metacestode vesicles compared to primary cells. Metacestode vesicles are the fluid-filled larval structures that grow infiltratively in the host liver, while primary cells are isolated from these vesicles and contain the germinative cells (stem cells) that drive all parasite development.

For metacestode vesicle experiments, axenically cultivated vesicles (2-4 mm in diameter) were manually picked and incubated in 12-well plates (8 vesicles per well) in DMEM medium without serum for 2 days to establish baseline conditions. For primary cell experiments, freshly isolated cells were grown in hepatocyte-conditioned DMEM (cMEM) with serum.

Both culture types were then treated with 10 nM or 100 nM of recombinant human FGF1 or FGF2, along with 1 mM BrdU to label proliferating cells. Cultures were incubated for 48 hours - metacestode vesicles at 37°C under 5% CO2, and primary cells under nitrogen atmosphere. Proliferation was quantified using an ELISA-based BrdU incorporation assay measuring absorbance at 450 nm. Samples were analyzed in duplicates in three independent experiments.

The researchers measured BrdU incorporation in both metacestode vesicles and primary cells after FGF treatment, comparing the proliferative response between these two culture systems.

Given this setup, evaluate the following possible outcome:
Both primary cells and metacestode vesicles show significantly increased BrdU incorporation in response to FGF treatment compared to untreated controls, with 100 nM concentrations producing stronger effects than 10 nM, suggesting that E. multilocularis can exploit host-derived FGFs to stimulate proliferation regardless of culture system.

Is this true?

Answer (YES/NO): YES